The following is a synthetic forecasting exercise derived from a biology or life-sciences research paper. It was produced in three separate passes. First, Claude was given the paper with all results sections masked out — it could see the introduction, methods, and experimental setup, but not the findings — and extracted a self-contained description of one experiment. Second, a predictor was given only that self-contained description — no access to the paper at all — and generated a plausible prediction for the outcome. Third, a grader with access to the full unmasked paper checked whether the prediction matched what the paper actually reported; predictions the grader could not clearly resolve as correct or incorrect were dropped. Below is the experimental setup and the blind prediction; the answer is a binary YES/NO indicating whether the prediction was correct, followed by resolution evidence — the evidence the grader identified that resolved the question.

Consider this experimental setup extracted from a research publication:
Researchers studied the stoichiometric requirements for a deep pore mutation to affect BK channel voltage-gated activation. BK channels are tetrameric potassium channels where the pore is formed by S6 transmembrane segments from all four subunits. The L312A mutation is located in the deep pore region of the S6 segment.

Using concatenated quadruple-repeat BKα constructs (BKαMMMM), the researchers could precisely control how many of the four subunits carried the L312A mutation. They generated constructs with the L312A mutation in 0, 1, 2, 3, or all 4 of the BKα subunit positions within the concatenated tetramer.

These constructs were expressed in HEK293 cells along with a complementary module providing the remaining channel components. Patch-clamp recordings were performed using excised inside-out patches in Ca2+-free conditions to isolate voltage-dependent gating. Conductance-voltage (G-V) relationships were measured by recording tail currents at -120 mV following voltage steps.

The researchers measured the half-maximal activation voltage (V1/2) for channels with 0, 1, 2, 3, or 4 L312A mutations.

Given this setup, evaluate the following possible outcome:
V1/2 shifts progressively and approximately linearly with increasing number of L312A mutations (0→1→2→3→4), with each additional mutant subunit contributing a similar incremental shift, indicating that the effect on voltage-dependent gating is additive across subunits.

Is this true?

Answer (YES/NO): YES